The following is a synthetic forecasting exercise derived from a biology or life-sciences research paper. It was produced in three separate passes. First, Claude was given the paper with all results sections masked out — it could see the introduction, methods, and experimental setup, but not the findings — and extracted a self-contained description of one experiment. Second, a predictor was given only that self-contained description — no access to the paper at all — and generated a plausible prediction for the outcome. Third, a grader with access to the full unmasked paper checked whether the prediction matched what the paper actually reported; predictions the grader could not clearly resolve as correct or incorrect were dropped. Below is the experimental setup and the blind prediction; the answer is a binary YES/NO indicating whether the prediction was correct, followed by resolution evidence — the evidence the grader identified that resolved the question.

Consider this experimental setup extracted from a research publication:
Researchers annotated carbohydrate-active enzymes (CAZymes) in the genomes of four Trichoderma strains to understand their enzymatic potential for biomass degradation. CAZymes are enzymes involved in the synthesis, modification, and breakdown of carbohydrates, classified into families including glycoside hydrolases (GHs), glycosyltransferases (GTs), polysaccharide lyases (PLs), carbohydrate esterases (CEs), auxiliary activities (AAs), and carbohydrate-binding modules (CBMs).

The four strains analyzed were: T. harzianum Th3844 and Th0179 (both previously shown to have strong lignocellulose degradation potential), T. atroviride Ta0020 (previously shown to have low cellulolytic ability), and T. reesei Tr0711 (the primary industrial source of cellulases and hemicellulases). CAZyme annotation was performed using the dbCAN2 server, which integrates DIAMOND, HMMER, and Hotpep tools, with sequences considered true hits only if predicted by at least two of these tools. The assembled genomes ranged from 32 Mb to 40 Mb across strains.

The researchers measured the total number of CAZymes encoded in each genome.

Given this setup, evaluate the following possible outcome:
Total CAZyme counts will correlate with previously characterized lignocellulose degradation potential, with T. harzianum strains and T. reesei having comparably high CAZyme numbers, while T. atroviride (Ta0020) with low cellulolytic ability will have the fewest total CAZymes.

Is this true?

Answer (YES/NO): NO